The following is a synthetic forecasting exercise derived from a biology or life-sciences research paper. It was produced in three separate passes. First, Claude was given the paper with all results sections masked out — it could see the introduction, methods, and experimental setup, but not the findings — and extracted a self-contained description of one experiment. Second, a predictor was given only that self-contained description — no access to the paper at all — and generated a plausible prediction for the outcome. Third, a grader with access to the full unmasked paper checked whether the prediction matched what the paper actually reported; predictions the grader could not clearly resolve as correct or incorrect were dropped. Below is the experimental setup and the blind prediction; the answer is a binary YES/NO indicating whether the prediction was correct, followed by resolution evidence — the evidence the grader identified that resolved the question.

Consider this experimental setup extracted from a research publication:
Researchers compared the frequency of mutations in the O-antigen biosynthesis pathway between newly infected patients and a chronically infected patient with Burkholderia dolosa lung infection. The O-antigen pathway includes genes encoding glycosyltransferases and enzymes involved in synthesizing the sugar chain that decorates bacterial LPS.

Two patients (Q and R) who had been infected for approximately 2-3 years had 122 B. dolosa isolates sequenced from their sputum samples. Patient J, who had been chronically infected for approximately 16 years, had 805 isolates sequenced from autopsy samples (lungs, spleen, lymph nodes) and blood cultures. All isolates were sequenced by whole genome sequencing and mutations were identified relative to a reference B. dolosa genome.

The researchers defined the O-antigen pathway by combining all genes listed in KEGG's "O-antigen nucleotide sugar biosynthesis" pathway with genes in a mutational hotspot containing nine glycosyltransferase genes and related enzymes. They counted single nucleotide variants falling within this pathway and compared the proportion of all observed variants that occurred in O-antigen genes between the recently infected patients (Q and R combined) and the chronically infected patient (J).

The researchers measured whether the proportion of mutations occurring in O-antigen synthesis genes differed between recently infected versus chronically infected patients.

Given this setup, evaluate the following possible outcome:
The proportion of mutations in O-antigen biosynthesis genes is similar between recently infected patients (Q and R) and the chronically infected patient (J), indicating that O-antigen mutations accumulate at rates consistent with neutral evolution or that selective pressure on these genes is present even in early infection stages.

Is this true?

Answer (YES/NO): NO